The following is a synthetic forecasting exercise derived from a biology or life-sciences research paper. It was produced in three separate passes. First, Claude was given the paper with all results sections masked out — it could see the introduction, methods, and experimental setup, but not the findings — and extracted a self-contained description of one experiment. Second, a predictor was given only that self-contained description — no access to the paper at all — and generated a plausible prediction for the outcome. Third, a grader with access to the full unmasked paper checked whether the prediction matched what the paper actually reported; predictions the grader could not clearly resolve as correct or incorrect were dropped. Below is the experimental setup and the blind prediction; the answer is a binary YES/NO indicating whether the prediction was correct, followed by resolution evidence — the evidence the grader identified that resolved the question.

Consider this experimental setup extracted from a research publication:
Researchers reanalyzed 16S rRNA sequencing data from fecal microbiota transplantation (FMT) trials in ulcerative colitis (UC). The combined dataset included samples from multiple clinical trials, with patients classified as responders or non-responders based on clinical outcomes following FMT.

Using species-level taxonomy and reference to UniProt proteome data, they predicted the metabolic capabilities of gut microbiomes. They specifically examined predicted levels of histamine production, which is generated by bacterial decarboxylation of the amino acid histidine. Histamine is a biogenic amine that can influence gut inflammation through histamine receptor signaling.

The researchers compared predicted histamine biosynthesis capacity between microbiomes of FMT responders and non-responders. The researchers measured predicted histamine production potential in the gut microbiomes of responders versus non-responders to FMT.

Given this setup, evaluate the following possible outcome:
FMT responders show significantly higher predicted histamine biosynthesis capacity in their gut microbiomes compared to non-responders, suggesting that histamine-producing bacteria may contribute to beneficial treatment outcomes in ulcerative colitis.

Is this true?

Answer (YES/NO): NO